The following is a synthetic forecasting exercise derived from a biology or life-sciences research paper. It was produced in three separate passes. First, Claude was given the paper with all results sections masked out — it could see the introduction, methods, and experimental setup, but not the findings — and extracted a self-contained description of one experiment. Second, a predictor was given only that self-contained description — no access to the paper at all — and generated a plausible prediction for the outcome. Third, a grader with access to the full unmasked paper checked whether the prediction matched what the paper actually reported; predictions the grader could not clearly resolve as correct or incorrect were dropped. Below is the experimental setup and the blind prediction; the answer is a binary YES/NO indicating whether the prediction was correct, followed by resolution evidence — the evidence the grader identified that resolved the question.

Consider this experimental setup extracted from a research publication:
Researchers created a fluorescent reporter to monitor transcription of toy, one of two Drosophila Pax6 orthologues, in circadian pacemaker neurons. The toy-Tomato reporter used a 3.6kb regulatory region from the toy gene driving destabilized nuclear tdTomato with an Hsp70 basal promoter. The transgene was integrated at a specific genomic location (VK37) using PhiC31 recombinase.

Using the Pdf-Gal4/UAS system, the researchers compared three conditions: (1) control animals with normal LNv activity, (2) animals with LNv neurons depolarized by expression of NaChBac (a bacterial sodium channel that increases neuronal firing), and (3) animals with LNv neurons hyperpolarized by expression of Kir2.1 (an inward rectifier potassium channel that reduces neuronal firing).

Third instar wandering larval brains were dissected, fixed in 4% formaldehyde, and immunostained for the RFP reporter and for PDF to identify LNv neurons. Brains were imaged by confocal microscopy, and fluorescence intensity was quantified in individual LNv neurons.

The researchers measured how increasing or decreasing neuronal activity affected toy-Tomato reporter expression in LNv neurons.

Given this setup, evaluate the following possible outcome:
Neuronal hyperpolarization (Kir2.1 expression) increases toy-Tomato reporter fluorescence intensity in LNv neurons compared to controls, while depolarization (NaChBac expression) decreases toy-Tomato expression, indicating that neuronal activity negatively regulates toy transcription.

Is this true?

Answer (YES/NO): NO